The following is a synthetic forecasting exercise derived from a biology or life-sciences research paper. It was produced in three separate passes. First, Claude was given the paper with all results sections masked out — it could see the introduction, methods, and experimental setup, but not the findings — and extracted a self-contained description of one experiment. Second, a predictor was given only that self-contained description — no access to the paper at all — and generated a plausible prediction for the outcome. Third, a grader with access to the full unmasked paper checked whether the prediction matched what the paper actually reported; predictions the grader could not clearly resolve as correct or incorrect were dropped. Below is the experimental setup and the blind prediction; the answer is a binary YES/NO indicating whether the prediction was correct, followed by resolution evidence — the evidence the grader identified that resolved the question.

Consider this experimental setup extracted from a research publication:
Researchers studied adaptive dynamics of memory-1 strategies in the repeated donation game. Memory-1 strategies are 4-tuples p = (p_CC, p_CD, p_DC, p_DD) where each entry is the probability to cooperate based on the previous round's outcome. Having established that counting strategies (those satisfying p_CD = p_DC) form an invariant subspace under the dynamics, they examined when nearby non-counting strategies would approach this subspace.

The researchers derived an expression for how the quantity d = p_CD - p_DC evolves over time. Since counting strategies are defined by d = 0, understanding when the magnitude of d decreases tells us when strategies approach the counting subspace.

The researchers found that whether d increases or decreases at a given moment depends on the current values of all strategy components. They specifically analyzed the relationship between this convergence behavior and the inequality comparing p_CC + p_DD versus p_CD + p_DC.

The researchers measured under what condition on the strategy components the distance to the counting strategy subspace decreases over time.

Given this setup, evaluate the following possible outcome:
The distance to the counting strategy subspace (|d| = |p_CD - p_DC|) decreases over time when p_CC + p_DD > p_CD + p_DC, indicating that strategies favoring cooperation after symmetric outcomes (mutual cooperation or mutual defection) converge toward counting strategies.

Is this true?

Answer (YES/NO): YES